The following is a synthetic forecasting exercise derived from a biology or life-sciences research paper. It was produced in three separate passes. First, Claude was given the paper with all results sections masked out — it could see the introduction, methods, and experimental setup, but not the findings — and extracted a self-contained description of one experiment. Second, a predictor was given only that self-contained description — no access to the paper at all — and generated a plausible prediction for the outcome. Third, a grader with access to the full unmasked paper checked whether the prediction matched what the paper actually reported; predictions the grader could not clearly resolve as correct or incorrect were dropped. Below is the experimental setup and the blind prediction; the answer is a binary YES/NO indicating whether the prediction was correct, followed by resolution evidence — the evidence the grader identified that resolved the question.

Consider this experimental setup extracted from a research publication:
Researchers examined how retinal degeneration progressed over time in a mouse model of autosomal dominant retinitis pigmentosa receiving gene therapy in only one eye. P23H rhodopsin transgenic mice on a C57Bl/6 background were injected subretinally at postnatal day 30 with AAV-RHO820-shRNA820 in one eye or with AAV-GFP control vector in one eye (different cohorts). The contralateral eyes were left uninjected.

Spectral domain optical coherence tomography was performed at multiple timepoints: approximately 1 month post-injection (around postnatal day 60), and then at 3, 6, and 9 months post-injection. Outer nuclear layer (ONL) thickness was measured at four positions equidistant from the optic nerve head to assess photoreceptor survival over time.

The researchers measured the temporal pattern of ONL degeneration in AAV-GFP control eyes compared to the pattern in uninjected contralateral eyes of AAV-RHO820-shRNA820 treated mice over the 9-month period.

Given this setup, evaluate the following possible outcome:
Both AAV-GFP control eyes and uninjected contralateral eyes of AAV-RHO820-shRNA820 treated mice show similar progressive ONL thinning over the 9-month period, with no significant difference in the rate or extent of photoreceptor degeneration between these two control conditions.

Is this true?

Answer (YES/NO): NO